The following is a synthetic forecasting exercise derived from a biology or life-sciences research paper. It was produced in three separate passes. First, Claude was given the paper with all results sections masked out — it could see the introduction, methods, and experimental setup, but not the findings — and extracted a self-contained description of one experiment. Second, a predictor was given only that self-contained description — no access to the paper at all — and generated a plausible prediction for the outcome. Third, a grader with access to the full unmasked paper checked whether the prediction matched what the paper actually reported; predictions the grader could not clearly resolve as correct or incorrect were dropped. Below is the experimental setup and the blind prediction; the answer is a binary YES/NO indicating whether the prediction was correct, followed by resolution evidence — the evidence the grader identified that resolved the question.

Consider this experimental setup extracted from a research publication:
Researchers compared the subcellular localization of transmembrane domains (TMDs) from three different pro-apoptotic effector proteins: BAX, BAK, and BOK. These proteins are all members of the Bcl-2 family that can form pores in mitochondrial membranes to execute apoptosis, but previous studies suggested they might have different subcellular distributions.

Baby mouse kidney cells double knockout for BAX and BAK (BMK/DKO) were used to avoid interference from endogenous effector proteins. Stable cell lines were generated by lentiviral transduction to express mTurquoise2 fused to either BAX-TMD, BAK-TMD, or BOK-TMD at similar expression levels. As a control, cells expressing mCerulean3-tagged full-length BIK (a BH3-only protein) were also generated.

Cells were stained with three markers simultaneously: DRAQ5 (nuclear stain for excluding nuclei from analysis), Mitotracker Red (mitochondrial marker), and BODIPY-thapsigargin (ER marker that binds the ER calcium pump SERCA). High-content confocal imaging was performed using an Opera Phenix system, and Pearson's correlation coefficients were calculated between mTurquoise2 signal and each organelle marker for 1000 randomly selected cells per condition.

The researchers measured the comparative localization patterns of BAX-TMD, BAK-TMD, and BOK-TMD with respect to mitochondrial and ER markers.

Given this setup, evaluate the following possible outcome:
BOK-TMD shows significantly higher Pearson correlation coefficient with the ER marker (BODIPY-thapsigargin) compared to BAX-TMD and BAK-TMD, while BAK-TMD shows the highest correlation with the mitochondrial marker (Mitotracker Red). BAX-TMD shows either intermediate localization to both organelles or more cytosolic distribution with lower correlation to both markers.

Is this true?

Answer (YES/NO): NO